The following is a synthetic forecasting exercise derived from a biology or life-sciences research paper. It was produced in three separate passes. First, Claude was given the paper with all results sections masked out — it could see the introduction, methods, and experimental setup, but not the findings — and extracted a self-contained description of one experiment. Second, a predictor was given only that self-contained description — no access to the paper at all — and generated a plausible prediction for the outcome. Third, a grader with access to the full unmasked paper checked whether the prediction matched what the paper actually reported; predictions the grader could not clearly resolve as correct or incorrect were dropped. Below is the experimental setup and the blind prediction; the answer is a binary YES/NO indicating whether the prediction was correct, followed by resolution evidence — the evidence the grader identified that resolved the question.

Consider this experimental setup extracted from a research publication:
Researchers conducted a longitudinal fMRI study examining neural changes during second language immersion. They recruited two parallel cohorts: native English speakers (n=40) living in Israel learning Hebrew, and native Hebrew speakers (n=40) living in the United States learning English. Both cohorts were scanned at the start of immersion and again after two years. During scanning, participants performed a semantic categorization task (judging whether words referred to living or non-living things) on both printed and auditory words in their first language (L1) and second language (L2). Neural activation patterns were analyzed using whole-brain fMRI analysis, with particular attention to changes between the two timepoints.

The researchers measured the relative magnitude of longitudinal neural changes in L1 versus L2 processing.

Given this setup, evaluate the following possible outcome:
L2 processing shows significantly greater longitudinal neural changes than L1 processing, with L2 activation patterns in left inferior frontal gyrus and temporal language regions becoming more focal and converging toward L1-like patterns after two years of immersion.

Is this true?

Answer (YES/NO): NO